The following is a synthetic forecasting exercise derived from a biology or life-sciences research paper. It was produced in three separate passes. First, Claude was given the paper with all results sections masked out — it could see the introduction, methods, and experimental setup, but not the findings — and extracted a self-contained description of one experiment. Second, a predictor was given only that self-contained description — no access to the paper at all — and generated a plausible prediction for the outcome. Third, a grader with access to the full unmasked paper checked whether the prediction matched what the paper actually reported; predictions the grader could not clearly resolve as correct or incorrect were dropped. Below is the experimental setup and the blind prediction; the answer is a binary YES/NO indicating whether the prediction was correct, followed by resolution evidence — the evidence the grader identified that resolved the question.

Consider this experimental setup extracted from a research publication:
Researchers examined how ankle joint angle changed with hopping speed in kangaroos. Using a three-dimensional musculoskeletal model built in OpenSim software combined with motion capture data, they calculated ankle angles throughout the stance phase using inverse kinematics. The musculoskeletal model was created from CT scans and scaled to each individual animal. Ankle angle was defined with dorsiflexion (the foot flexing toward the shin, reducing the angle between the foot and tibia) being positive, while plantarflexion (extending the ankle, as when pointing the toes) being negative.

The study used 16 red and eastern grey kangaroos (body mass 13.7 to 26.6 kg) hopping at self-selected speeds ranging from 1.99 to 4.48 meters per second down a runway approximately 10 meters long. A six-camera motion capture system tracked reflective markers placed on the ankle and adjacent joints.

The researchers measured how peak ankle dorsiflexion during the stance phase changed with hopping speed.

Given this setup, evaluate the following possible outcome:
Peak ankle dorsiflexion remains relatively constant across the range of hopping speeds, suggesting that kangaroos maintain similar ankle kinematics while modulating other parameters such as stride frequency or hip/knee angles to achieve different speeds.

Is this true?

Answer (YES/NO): NO